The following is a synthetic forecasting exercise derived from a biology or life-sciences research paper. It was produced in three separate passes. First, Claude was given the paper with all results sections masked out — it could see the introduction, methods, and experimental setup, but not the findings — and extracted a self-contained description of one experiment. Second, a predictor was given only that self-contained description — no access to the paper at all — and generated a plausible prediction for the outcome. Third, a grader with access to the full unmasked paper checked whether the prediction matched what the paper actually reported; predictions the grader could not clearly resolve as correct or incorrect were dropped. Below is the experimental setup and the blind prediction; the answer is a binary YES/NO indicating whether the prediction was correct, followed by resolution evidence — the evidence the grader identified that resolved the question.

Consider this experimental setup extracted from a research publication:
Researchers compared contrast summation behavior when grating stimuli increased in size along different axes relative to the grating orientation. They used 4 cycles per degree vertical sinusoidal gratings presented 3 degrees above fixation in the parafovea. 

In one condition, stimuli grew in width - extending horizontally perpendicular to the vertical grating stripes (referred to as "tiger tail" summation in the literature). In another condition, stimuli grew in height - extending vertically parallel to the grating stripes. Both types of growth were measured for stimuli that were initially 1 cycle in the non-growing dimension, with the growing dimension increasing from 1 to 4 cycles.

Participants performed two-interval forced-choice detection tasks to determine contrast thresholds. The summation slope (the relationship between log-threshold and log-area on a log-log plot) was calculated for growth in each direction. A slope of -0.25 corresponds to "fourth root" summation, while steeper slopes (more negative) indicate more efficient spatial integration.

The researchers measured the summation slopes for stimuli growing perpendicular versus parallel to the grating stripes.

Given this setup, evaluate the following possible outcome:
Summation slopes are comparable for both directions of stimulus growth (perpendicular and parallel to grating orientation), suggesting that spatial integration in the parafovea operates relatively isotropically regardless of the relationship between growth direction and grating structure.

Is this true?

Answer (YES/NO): NO